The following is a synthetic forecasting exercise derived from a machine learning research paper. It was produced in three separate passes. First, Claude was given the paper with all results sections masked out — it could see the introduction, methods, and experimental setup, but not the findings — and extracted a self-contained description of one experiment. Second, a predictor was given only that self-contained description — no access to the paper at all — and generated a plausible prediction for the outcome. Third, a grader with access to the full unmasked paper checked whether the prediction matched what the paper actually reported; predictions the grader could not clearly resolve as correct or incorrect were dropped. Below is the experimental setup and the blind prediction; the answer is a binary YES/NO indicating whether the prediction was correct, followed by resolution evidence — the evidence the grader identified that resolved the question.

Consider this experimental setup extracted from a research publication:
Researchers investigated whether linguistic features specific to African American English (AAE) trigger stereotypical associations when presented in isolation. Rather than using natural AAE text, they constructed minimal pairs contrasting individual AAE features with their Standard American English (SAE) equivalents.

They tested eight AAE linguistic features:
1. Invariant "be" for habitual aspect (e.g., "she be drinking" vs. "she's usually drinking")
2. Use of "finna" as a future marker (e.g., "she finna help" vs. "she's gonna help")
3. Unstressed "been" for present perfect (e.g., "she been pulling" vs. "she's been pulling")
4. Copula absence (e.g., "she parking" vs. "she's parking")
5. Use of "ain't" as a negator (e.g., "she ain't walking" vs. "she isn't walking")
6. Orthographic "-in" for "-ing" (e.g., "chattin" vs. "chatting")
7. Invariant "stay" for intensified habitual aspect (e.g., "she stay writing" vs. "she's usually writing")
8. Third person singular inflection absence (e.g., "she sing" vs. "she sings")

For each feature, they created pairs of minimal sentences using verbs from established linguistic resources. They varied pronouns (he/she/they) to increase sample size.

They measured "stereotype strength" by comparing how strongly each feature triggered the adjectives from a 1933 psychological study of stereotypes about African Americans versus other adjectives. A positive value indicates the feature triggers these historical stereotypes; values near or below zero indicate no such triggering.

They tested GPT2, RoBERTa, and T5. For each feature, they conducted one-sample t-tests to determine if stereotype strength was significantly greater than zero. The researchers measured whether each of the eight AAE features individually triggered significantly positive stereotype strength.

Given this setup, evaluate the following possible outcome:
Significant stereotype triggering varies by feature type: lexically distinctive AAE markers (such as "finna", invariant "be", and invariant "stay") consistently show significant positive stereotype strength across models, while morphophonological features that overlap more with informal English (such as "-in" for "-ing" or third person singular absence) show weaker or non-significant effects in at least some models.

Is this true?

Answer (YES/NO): NO